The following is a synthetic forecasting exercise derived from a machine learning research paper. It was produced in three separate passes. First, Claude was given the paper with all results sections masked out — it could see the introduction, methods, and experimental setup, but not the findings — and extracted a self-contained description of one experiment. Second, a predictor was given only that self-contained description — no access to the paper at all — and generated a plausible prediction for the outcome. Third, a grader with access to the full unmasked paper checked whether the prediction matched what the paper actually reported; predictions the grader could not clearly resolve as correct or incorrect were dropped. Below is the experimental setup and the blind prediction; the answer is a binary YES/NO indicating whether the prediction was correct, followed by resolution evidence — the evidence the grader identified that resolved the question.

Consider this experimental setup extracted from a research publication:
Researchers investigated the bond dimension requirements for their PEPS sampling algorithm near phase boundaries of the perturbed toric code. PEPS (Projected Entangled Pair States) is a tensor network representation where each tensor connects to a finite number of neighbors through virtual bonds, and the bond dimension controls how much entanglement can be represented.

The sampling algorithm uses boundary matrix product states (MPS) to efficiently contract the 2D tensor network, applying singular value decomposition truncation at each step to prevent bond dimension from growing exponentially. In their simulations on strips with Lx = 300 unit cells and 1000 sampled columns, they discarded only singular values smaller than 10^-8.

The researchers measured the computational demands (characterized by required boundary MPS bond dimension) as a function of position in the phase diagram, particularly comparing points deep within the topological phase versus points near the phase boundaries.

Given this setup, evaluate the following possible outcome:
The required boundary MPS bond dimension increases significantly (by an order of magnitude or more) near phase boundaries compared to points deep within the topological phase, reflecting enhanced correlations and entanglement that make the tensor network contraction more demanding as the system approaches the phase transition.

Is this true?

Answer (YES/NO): YES